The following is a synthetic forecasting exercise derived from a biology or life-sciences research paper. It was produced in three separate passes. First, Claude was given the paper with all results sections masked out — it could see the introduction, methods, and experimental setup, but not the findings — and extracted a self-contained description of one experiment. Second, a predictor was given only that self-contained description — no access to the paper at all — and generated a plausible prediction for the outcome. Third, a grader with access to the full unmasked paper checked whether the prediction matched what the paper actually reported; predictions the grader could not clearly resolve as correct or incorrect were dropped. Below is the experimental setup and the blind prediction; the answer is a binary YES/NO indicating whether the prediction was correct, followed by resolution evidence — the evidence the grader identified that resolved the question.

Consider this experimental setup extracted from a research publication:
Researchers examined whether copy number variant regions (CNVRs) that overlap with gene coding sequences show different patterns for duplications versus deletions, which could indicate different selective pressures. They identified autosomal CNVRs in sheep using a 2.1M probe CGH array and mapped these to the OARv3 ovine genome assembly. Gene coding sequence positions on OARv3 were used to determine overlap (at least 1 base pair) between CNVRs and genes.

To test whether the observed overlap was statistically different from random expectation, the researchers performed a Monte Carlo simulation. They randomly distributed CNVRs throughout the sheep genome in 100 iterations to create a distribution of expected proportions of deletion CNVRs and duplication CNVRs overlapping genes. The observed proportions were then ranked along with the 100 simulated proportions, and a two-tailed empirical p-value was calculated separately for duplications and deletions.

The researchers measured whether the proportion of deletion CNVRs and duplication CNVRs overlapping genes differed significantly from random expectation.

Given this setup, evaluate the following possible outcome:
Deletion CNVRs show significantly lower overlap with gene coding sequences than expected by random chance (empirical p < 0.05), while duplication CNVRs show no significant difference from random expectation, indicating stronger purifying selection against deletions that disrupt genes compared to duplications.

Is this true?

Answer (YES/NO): NO